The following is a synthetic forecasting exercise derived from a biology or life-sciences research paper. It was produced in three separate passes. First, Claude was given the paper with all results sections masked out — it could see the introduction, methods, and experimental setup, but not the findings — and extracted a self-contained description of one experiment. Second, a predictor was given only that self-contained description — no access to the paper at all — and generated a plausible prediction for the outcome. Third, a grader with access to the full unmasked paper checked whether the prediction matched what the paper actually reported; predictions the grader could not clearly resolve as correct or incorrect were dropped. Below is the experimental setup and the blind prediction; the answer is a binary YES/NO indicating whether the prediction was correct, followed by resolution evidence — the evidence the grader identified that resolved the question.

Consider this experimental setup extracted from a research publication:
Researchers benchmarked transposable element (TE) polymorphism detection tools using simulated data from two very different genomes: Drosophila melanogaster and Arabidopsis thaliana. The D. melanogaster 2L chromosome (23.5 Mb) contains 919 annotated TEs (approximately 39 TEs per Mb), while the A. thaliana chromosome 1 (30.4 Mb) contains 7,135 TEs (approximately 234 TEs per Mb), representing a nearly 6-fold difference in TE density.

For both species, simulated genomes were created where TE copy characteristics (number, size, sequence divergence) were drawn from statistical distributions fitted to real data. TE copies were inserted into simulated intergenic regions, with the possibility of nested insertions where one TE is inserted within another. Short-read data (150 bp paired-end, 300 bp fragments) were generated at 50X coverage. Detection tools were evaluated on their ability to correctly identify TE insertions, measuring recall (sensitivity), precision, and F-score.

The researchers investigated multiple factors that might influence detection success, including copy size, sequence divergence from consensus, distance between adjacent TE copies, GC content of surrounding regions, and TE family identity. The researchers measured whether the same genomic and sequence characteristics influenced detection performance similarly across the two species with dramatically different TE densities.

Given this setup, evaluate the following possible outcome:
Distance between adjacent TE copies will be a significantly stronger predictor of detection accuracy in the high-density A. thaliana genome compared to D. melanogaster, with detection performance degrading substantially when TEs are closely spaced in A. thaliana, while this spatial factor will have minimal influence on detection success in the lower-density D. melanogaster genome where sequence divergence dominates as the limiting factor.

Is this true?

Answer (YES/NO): NO